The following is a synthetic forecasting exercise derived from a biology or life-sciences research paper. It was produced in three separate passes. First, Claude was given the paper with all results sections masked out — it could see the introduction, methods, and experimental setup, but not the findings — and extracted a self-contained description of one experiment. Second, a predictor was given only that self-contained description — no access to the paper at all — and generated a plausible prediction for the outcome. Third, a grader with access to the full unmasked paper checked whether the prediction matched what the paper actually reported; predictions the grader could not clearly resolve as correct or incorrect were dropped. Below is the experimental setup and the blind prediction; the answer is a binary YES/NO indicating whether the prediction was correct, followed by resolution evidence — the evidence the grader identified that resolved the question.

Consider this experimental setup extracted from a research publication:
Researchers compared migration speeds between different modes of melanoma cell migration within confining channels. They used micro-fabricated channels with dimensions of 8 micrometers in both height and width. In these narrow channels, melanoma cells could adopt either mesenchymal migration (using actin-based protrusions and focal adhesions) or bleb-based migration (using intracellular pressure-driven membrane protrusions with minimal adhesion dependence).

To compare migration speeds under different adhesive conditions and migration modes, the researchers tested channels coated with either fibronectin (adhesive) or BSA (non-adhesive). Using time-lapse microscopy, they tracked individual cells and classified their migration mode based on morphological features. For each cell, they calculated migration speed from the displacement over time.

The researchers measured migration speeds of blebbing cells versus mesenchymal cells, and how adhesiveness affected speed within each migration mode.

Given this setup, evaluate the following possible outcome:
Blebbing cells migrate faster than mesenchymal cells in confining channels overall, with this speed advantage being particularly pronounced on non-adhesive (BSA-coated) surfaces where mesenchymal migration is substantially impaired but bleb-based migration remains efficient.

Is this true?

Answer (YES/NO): NO